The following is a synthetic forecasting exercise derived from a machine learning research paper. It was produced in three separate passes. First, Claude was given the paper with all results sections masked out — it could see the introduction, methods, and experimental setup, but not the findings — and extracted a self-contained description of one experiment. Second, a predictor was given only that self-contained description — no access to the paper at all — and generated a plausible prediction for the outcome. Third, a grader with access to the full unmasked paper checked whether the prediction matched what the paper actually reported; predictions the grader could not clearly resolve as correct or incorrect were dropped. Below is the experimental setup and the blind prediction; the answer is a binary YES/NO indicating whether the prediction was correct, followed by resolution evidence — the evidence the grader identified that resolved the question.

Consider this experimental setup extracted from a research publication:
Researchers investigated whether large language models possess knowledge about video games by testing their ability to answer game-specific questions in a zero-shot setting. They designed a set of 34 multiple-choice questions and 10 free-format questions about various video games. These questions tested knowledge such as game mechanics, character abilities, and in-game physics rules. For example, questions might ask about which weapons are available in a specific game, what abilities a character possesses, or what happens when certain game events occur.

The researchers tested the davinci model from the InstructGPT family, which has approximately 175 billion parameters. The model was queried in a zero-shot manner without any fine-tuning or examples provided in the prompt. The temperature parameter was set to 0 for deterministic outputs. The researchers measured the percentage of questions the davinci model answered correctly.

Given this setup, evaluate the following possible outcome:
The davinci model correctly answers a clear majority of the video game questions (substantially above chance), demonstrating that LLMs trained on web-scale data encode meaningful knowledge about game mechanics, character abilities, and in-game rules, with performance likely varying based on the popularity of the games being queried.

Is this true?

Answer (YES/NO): YES